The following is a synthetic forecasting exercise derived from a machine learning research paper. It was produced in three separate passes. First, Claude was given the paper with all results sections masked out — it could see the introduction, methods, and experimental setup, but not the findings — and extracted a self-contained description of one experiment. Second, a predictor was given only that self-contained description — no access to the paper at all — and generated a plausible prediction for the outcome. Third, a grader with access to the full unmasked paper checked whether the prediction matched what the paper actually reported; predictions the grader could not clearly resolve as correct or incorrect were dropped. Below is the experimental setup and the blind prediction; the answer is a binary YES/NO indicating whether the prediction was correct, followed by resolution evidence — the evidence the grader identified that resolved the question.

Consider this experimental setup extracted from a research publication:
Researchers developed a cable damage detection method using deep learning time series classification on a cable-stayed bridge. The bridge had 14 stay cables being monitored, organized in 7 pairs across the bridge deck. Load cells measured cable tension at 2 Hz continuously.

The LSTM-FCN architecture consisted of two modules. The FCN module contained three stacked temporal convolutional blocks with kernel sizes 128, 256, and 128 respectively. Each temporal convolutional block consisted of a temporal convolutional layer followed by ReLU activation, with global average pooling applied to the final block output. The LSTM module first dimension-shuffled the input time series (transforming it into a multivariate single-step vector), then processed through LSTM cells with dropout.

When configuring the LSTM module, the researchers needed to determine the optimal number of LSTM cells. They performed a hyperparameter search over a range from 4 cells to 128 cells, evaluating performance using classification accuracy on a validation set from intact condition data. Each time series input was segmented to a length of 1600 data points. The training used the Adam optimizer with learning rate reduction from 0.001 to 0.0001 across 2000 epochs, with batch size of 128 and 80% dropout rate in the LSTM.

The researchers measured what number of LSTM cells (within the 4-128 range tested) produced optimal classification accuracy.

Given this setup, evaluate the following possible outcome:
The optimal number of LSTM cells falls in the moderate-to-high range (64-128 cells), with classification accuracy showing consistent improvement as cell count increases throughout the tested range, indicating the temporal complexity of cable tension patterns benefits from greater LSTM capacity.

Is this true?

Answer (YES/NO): NO